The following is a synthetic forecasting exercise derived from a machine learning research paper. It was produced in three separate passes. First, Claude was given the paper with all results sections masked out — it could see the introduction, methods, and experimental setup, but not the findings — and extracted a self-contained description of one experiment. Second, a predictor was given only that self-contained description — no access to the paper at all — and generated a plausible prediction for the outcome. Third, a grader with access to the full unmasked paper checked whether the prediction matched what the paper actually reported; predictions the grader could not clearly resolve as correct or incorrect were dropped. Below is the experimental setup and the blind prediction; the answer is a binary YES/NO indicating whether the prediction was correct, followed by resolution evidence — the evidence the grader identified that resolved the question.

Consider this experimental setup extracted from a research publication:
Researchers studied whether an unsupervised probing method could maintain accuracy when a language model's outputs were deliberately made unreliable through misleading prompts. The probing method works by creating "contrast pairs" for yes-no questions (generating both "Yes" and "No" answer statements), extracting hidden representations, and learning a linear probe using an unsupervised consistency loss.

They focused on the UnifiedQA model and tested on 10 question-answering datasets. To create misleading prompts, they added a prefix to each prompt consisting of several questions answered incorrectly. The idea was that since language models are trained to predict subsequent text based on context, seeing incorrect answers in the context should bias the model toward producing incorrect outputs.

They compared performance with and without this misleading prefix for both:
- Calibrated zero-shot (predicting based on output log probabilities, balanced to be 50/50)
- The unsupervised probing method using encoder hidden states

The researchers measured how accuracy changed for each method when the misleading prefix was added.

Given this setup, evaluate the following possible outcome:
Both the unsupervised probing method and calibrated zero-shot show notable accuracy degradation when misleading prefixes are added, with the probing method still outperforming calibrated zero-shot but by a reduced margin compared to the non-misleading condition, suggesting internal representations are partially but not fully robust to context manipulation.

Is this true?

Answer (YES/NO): NO